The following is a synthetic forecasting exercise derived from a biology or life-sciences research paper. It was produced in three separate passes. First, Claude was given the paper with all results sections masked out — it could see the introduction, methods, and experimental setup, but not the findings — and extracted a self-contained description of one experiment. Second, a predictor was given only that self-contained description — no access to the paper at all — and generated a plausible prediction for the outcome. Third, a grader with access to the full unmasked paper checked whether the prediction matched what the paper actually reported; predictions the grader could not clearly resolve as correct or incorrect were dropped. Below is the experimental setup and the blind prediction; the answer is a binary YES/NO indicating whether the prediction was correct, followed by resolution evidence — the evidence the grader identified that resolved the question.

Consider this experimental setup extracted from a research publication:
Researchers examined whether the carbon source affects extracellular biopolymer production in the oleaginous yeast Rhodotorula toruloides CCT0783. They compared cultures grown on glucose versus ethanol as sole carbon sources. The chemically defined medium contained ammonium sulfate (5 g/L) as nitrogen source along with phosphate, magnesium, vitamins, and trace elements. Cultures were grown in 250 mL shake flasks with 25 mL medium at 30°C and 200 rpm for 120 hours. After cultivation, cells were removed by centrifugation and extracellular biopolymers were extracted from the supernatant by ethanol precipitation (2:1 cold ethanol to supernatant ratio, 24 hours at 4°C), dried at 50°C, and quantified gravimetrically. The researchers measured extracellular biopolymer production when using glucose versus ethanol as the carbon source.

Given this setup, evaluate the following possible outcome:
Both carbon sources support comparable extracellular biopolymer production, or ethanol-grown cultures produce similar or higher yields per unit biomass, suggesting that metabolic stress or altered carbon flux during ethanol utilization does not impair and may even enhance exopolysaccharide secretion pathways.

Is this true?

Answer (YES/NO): NO